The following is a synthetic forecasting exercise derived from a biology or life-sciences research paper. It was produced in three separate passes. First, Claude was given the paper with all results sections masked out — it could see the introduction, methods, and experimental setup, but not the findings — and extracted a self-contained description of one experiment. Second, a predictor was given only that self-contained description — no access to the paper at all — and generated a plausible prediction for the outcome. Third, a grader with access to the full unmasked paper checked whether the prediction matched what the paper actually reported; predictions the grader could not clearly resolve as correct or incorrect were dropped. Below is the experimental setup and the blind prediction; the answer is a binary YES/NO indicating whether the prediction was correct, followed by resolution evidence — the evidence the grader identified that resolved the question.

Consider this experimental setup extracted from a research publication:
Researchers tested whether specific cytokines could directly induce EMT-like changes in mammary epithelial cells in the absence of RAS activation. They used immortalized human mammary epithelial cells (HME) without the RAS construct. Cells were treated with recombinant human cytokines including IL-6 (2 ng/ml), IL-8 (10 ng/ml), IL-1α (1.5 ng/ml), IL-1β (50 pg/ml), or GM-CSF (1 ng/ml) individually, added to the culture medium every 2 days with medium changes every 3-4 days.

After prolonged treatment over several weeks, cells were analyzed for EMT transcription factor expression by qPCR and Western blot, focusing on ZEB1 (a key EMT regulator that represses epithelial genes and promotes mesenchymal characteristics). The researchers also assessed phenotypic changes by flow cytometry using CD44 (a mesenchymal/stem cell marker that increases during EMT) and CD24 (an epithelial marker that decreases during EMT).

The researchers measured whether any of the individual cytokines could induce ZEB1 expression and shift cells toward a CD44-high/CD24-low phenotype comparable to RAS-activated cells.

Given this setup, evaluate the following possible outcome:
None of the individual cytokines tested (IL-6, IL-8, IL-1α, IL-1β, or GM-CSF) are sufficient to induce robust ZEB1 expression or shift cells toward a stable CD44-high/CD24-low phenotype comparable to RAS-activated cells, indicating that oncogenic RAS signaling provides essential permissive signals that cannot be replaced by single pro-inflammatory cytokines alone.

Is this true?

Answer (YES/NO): NO